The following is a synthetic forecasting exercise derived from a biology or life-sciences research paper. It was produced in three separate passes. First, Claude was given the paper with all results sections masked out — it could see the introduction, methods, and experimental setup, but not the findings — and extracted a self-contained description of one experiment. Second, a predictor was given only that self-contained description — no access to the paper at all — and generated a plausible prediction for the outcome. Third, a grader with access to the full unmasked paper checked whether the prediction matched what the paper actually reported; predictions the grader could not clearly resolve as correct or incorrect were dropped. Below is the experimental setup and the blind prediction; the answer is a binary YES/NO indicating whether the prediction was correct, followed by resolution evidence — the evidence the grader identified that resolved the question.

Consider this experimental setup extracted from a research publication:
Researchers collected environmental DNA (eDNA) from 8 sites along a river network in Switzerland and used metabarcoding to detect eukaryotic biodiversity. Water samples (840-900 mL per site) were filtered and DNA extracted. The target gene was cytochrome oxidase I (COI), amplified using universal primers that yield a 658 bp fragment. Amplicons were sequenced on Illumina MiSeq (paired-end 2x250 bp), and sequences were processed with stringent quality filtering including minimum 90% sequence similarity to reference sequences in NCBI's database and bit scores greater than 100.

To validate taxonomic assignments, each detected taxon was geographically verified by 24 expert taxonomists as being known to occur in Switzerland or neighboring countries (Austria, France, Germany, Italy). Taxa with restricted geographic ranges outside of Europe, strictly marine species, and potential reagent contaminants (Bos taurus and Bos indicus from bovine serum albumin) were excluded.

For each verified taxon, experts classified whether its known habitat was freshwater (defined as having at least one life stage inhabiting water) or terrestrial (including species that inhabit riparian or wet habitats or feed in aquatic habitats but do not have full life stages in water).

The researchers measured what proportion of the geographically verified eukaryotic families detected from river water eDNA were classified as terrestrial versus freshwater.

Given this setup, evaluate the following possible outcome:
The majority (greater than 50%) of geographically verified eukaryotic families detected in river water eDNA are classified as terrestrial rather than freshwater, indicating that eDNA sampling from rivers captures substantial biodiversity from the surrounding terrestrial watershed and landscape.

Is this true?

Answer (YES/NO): NO